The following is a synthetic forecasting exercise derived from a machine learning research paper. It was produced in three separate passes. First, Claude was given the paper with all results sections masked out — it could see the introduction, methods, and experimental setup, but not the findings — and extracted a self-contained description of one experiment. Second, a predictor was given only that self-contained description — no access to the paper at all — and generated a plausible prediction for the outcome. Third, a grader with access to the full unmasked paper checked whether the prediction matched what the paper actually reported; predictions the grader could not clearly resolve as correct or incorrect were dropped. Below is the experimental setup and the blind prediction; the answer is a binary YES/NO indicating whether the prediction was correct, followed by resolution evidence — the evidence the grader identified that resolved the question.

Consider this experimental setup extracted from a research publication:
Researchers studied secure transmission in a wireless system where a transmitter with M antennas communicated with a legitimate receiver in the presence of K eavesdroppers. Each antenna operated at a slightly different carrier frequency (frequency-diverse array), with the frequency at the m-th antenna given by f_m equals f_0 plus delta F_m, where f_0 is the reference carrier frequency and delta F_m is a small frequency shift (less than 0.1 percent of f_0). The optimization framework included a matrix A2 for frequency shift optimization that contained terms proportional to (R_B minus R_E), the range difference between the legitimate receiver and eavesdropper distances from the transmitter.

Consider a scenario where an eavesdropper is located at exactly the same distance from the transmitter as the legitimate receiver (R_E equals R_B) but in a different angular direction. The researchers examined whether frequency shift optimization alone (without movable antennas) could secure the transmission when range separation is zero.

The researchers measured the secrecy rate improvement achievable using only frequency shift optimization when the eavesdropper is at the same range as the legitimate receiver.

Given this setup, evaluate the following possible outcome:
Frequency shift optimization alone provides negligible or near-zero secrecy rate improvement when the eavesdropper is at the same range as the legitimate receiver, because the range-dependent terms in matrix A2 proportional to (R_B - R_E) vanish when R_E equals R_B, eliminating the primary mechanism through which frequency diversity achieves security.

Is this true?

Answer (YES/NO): YES